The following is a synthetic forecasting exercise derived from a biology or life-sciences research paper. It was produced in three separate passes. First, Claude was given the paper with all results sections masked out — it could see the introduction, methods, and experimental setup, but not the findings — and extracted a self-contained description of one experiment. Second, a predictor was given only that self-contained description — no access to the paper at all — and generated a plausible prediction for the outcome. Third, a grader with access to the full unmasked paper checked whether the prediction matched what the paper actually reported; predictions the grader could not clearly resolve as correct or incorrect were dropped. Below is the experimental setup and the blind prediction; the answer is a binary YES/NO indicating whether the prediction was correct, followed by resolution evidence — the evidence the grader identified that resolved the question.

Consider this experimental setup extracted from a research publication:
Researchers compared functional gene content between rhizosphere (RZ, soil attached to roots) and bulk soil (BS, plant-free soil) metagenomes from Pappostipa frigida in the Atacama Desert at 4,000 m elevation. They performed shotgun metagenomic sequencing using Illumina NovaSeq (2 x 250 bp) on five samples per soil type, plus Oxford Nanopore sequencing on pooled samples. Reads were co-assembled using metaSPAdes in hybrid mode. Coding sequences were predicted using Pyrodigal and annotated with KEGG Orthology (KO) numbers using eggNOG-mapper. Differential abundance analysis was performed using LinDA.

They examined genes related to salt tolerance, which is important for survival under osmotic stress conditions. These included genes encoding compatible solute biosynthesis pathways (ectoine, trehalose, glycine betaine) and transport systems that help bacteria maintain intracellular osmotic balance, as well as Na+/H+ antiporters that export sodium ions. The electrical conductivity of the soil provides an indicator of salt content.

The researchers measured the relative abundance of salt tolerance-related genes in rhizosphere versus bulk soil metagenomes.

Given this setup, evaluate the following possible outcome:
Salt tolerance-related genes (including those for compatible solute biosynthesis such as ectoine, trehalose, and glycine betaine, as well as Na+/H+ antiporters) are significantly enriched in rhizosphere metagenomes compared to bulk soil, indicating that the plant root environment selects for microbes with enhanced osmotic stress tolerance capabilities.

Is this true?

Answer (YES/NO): YES